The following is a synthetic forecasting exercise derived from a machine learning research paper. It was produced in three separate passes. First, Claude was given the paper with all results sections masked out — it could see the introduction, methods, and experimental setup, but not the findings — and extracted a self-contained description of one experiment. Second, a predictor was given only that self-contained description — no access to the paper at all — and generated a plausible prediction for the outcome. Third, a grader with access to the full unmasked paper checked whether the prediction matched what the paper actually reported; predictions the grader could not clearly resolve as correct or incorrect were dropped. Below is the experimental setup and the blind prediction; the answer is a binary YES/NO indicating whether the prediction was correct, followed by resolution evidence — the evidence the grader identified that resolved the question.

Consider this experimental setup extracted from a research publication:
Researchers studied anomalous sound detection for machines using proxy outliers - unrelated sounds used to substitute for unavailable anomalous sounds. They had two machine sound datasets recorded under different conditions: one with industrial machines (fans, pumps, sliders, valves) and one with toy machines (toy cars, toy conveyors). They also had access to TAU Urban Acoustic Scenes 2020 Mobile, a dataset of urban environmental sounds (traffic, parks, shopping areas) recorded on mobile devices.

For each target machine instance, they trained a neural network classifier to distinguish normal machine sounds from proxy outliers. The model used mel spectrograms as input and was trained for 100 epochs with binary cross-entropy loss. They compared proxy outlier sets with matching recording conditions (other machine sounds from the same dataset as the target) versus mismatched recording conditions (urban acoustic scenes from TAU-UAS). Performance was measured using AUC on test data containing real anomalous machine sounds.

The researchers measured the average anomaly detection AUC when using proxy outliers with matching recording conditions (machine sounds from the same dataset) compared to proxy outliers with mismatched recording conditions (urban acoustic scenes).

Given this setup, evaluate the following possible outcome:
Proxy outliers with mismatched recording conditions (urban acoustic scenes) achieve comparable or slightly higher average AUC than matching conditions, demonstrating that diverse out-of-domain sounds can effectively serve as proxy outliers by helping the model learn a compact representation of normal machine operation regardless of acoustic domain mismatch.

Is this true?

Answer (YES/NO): NO